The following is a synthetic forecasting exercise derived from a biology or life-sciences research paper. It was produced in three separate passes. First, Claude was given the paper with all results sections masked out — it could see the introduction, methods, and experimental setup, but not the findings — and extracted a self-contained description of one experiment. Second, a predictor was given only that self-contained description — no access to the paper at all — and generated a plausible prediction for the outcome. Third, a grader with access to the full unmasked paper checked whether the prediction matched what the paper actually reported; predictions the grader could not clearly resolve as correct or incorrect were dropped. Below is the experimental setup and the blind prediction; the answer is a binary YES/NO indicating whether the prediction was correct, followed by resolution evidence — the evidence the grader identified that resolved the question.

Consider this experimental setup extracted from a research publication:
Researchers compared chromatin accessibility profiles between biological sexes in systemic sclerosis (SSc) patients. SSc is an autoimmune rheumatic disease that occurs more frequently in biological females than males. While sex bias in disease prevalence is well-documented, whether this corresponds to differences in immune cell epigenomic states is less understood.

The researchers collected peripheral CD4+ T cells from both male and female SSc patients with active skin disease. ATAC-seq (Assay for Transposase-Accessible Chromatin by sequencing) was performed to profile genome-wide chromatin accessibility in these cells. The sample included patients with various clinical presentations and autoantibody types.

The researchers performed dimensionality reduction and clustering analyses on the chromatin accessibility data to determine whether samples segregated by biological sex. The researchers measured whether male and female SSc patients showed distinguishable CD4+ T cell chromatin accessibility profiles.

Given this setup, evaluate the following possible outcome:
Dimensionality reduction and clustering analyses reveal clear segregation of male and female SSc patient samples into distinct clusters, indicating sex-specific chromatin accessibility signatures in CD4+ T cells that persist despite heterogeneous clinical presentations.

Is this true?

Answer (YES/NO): YES